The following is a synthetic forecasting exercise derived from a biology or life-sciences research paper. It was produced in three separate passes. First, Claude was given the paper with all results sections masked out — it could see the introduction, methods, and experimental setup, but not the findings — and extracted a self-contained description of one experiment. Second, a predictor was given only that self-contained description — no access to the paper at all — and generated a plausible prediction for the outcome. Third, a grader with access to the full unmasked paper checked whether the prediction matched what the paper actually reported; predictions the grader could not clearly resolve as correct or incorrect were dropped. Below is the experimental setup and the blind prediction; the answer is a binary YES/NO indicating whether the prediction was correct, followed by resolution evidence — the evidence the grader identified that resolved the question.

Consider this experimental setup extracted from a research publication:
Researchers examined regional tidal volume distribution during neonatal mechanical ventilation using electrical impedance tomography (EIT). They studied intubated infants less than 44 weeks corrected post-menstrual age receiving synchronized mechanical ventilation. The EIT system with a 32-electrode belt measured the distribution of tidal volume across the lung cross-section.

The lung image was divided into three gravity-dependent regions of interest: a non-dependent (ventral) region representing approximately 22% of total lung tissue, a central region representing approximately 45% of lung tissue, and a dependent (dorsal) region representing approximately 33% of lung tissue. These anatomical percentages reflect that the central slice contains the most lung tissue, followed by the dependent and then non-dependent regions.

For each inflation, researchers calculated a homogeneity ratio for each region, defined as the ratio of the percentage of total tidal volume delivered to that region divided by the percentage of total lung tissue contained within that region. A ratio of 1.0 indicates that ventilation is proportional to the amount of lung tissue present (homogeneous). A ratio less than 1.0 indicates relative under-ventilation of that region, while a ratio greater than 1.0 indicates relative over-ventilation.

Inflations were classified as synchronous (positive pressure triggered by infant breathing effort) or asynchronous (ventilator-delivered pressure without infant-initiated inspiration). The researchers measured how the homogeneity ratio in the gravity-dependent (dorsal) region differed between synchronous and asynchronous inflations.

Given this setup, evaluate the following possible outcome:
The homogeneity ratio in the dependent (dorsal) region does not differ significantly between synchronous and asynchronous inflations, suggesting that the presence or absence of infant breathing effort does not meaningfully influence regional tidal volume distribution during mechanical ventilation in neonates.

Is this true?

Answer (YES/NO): NO